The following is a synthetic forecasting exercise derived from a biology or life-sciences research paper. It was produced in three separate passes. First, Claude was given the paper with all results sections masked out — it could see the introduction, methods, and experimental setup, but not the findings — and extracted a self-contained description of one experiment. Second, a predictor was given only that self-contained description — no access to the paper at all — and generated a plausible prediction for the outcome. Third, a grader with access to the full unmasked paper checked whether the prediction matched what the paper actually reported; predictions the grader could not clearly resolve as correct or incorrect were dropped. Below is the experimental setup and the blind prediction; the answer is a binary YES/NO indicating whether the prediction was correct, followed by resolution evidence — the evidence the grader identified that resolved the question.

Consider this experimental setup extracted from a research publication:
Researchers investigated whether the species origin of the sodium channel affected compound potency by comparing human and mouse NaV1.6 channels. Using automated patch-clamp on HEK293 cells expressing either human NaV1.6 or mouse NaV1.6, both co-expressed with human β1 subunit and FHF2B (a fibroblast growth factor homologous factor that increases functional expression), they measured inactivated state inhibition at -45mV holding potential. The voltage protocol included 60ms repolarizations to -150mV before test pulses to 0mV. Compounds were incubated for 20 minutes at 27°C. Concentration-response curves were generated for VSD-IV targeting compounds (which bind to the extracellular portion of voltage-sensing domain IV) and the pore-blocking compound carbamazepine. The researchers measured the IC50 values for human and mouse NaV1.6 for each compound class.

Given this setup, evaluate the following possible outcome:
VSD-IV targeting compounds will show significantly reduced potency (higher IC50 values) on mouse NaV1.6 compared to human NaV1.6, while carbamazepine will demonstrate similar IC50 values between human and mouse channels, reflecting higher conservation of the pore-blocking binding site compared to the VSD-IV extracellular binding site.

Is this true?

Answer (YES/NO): NO